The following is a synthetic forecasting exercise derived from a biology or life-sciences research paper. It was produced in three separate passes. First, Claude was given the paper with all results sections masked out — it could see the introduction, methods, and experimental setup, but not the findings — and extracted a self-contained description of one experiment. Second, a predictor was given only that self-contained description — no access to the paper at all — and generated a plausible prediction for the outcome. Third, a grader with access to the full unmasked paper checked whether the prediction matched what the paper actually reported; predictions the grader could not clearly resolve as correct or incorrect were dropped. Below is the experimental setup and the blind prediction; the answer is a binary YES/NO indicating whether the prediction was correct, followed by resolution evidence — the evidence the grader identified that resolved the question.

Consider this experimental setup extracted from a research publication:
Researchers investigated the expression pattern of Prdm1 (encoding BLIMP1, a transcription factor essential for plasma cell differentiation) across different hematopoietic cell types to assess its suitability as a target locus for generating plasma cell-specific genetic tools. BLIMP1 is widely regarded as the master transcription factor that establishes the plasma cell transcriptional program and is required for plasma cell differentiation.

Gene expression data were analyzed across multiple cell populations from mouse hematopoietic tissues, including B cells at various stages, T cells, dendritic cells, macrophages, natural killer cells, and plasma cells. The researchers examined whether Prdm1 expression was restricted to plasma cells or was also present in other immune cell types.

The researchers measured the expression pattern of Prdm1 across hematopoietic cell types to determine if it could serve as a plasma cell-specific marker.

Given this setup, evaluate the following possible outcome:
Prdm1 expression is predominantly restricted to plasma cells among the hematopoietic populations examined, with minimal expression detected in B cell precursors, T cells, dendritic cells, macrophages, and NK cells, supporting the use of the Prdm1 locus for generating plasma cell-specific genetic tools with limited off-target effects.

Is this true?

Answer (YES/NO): NO